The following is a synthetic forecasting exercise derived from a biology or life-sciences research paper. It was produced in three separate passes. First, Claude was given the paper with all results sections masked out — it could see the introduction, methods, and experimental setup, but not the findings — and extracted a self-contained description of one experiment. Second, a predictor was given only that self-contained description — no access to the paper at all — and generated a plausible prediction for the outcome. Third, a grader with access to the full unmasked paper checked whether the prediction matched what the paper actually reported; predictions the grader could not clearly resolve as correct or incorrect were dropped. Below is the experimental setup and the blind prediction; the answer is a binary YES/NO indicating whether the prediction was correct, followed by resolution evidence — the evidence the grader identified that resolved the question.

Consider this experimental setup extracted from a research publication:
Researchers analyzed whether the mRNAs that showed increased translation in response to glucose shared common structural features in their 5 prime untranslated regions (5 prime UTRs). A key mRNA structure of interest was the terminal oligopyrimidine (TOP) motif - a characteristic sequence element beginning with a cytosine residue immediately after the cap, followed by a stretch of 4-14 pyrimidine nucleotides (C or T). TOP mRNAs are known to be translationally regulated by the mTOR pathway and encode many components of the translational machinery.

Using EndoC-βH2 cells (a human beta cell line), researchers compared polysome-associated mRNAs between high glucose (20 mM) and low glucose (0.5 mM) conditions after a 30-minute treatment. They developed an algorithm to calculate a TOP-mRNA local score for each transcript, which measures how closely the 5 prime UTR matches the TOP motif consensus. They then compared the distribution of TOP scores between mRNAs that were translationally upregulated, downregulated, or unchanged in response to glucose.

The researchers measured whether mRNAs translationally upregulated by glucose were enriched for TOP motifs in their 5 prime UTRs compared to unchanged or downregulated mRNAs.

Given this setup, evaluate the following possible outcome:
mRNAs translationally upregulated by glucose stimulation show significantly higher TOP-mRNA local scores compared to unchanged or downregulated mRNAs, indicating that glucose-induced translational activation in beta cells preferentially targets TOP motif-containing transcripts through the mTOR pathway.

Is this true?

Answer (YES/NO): YES